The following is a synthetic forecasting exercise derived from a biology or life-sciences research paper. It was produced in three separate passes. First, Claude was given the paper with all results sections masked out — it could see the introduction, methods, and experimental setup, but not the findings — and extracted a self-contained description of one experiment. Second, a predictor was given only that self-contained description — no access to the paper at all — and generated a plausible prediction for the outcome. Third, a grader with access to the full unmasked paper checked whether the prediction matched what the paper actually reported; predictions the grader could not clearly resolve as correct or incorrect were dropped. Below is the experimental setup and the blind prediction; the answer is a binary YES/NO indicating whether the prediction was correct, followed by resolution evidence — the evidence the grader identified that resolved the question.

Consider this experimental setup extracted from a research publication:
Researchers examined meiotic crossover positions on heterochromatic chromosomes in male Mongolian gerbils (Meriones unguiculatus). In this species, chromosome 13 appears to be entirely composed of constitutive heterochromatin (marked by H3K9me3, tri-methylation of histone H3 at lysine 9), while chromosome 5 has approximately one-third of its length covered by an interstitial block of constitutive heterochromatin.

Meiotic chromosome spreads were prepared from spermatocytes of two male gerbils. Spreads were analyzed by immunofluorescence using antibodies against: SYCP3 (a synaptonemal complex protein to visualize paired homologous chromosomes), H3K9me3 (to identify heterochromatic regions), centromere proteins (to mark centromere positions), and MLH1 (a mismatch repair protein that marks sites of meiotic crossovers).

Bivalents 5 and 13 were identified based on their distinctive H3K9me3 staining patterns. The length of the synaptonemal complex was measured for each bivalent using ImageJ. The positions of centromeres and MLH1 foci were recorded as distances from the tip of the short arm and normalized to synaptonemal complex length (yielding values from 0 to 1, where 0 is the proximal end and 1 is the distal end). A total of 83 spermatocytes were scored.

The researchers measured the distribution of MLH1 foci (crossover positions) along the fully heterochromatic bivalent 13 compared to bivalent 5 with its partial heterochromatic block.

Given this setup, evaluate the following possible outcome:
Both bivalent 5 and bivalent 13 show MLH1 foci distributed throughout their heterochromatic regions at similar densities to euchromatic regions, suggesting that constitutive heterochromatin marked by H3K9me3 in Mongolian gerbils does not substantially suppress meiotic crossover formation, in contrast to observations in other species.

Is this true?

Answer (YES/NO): NO